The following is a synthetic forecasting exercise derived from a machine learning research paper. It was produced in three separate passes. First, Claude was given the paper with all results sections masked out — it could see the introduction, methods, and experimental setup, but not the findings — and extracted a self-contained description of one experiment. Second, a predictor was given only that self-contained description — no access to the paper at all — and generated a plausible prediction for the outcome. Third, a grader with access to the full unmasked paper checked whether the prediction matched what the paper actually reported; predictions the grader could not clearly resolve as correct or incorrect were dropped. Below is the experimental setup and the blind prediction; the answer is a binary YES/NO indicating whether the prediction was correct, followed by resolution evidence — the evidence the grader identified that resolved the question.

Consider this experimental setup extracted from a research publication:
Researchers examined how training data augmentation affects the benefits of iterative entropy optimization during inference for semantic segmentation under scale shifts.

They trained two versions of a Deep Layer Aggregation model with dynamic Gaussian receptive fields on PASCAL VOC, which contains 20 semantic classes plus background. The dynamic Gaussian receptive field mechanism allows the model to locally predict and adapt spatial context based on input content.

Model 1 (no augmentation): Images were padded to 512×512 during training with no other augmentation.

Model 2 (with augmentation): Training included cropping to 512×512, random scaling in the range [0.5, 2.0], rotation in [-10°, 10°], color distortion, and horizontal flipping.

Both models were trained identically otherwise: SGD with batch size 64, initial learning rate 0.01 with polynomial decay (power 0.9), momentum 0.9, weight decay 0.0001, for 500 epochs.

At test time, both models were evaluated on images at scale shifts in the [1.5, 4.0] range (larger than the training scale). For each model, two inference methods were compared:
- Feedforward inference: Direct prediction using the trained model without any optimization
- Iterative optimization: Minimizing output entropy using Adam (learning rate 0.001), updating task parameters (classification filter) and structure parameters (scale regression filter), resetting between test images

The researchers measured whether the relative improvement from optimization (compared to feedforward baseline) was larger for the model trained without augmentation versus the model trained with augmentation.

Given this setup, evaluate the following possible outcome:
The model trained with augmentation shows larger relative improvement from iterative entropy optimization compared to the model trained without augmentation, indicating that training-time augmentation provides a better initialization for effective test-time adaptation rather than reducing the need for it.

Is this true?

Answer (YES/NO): NO